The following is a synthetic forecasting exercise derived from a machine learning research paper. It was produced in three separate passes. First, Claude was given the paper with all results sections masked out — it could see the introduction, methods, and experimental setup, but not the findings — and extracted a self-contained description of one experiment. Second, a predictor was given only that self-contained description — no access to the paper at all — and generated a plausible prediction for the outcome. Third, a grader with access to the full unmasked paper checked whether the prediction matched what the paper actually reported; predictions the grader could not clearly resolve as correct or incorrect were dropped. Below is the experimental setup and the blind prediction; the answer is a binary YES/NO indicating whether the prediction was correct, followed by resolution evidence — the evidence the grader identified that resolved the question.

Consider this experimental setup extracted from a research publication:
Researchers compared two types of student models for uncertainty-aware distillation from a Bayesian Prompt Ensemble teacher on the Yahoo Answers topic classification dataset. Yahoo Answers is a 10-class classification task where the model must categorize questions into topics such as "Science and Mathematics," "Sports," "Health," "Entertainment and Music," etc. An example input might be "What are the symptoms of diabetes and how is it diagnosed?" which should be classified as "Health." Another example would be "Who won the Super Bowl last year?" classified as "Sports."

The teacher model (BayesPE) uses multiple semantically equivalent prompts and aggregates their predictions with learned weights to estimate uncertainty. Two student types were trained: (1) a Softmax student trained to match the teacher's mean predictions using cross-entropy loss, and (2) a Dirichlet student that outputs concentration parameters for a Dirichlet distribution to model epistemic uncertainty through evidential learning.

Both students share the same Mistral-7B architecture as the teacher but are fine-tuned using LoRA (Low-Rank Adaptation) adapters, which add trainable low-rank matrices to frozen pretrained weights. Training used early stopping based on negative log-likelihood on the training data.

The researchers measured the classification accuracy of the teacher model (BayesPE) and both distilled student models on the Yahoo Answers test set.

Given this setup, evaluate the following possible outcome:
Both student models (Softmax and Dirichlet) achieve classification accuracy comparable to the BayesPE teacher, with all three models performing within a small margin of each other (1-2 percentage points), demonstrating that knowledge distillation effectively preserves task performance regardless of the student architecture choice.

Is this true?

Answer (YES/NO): YES